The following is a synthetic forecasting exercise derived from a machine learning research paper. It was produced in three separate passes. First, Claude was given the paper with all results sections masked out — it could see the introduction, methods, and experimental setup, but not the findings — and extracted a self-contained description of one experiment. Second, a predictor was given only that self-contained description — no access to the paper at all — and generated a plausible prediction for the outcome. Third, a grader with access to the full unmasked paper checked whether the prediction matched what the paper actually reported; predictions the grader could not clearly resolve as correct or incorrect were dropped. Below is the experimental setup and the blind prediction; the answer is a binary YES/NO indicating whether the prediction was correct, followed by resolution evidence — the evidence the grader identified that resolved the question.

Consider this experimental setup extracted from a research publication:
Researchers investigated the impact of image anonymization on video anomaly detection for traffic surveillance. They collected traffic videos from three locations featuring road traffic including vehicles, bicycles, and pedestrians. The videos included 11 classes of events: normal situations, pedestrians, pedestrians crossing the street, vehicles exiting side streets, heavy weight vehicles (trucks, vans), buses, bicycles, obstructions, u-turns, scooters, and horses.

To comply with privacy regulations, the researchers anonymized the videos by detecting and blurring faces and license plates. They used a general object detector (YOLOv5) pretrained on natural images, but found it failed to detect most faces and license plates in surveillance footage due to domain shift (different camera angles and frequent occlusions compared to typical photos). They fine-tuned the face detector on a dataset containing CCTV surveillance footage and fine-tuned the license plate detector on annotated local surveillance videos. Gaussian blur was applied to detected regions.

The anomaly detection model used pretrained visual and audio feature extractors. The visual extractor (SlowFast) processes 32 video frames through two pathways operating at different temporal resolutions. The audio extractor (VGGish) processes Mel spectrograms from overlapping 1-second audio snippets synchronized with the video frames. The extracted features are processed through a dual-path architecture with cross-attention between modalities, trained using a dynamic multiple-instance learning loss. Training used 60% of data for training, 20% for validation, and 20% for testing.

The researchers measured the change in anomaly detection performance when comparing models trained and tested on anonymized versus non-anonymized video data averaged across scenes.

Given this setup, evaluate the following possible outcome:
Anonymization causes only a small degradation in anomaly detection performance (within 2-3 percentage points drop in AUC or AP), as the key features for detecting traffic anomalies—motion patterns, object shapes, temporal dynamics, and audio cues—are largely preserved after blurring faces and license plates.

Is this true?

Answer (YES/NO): YES